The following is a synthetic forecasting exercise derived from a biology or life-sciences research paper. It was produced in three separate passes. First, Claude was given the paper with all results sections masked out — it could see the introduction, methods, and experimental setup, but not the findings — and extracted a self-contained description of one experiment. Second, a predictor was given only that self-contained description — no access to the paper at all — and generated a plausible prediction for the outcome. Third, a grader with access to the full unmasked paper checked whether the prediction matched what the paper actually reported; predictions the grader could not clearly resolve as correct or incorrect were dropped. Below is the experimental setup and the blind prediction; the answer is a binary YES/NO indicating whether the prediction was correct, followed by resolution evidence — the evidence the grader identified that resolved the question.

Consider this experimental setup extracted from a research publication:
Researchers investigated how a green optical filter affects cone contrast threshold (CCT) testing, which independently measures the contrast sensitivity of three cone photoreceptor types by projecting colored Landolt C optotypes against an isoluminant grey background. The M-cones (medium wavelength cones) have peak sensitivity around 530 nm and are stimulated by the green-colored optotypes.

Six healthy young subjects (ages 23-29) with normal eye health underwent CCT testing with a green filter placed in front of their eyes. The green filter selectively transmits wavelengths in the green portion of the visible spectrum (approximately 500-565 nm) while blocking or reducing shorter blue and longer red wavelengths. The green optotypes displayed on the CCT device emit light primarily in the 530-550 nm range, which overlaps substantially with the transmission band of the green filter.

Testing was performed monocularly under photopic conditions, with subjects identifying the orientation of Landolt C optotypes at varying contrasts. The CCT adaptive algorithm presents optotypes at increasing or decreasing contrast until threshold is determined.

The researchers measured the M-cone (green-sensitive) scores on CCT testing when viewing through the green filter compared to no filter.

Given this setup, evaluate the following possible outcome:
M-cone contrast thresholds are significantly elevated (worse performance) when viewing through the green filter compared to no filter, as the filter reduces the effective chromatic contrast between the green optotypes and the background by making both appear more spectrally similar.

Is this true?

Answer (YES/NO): NO